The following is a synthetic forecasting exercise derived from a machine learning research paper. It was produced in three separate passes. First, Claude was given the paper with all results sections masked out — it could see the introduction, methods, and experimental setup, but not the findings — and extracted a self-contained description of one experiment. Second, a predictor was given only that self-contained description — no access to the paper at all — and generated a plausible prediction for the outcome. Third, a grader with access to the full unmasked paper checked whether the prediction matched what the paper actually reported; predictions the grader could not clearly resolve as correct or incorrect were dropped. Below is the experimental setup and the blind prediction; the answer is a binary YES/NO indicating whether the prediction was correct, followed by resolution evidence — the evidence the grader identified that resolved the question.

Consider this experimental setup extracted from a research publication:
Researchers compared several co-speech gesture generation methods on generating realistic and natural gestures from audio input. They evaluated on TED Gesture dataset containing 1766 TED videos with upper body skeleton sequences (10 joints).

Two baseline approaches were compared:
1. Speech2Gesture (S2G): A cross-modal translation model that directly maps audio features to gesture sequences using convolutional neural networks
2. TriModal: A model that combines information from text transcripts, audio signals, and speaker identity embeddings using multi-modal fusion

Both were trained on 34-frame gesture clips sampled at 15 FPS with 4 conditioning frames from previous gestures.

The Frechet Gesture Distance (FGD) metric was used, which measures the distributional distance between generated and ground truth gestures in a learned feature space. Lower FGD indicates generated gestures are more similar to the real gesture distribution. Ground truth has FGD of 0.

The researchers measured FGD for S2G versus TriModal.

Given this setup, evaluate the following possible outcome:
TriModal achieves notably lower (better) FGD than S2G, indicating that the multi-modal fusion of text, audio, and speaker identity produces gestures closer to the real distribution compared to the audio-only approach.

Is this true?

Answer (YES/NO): YES